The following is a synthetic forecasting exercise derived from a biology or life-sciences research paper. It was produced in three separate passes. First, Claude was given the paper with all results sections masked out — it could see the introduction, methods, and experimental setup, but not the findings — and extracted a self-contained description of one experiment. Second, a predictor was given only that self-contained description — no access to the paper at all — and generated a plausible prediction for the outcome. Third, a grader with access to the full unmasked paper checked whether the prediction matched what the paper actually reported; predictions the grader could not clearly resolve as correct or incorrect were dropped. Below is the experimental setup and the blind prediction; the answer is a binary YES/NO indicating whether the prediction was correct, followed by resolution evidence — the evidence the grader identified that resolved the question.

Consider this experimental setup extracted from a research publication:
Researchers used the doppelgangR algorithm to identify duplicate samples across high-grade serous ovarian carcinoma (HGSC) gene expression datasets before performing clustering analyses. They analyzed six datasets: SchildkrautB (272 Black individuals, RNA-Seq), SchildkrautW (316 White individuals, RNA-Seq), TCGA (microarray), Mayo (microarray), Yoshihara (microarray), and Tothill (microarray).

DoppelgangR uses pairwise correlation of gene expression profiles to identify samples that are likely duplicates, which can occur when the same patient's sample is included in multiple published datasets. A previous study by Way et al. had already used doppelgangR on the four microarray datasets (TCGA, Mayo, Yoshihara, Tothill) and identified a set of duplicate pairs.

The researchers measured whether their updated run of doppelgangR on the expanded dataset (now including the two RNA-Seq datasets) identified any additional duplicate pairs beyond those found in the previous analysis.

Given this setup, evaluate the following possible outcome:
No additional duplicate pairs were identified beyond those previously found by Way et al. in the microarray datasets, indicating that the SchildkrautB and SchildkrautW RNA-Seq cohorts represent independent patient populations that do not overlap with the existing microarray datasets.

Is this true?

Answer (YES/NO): NO